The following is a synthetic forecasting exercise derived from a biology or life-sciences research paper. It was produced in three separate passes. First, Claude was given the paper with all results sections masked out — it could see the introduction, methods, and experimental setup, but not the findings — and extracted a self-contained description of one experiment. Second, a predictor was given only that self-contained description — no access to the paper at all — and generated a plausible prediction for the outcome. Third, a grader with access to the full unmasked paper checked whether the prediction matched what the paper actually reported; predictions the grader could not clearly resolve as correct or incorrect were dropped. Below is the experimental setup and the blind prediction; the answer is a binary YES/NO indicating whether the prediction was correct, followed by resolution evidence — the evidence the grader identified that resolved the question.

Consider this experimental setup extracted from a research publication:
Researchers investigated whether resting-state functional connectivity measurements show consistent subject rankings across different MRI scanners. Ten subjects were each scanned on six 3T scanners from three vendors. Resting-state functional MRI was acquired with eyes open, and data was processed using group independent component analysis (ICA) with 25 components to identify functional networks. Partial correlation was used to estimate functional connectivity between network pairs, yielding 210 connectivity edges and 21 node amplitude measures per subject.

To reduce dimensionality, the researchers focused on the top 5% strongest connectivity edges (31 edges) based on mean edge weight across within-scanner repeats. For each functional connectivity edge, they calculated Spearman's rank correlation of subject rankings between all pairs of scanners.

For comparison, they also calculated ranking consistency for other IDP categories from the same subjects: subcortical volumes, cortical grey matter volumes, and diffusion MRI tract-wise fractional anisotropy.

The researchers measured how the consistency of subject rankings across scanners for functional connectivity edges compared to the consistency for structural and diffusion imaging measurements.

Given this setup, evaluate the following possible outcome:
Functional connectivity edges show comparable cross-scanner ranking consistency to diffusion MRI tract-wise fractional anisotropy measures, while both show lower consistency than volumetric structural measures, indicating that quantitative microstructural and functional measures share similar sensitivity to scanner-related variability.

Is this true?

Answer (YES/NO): NO